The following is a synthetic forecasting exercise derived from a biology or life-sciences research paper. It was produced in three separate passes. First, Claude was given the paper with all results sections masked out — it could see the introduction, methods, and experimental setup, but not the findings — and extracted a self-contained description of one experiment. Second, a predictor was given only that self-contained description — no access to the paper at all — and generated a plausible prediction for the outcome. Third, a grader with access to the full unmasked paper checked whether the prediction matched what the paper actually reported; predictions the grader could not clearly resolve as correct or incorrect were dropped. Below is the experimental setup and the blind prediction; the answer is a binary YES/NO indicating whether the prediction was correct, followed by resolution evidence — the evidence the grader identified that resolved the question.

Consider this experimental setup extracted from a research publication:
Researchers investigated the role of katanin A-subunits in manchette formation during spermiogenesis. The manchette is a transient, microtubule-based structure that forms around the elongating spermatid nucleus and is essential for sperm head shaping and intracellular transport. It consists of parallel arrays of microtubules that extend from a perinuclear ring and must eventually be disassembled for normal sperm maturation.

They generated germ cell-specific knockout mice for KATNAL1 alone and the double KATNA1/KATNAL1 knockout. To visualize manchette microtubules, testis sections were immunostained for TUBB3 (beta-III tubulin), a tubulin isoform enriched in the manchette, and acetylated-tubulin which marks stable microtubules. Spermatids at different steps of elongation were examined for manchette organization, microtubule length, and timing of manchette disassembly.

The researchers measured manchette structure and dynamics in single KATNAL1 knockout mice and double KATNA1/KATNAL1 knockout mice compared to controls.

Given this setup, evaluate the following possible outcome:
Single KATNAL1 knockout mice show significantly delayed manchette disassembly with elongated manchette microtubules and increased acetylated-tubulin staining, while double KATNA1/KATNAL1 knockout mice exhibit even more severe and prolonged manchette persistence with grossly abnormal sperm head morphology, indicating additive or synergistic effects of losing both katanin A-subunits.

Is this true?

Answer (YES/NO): NO